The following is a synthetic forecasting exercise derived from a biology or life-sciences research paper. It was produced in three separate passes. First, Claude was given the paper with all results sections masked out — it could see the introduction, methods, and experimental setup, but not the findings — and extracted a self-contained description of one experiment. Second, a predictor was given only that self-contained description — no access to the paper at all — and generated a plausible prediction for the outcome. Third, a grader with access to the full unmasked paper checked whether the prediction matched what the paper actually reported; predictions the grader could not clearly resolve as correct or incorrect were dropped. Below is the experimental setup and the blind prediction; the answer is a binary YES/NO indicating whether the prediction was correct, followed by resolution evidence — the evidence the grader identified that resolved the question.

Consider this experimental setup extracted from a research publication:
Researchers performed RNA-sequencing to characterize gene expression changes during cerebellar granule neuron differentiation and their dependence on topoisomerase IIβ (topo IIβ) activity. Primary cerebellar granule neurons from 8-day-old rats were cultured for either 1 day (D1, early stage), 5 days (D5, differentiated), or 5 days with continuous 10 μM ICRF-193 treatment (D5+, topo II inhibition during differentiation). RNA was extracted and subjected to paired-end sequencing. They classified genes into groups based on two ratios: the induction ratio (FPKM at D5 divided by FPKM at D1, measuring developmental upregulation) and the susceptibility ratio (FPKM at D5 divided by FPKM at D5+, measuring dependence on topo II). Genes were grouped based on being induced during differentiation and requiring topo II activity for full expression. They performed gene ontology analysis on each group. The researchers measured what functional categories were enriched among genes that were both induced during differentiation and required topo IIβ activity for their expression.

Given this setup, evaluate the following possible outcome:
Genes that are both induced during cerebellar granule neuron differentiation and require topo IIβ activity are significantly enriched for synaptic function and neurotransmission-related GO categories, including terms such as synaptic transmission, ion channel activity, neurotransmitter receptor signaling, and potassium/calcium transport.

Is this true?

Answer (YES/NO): YES